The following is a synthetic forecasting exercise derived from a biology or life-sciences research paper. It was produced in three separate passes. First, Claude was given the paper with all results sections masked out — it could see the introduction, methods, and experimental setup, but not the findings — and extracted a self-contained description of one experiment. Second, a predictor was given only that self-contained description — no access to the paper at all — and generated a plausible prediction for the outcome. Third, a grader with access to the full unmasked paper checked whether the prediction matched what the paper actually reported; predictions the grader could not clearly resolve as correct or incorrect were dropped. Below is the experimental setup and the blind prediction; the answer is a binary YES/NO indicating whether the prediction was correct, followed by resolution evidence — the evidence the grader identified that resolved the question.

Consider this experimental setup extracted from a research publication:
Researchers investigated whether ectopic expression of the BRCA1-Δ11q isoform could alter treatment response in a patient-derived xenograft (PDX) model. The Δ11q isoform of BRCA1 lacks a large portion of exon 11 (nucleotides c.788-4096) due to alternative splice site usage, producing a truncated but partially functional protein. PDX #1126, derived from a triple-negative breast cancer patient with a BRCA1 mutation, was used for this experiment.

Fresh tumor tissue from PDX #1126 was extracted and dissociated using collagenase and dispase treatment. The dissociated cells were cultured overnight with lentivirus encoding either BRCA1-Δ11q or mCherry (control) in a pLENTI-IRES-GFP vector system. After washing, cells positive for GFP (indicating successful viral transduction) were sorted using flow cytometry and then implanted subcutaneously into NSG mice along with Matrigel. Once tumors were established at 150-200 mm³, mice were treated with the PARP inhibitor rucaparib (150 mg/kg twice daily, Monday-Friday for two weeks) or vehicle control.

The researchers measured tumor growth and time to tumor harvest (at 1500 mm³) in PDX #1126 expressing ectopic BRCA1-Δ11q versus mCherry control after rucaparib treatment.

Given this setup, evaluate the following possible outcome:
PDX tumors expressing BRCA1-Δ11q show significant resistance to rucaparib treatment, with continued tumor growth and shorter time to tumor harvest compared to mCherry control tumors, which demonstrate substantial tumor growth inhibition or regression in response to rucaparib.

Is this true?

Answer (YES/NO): YES